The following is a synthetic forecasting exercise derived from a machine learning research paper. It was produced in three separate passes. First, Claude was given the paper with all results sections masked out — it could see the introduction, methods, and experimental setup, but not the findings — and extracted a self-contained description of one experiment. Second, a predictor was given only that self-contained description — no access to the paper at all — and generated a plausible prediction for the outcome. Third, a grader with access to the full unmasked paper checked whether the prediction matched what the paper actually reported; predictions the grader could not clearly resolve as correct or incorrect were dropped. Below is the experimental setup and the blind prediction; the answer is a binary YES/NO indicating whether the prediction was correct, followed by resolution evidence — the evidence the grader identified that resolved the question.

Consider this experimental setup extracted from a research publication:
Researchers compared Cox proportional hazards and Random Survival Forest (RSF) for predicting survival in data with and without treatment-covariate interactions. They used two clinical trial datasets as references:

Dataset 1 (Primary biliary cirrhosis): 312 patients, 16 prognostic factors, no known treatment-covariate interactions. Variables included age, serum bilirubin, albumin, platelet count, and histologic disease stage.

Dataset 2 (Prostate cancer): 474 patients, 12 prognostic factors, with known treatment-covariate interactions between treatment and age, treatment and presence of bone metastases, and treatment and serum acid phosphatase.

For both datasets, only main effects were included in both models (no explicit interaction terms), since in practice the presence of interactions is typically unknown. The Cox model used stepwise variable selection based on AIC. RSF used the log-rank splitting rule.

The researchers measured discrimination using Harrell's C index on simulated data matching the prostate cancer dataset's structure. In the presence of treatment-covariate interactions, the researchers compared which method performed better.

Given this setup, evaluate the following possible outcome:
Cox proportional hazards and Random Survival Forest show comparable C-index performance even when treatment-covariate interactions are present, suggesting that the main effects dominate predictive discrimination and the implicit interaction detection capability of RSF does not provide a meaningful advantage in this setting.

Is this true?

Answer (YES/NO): NO